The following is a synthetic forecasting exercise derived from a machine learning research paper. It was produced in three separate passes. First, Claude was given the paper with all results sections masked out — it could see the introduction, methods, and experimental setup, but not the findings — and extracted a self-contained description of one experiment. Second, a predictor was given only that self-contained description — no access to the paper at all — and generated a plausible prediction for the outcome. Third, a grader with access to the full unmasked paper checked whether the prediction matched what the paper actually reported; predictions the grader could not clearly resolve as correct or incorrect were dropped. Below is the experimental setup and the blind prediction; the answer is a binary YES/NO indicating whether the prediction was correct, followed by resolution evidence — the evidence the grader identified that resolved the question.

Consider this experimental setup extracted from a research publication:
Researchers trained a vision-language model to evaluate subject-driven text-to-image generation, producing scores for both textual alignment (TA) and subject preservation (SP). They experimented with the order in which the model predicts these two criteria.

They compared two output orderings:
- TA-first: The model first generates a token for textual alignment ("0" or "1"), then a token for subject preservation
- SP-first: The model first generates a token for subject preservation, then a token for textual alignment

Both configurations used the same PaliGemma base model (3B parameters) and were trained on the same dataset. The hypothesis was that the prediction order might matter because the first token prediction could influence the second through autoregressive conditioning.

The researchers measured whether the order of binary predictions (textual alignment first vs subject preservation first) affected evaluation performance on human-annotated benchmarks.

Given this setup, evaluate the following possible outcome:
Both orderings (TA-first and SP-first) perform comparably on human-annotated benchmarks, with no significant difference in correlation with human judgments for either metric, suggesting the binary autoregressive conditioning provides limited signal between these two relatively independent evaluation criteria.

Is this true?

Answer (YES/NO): NO